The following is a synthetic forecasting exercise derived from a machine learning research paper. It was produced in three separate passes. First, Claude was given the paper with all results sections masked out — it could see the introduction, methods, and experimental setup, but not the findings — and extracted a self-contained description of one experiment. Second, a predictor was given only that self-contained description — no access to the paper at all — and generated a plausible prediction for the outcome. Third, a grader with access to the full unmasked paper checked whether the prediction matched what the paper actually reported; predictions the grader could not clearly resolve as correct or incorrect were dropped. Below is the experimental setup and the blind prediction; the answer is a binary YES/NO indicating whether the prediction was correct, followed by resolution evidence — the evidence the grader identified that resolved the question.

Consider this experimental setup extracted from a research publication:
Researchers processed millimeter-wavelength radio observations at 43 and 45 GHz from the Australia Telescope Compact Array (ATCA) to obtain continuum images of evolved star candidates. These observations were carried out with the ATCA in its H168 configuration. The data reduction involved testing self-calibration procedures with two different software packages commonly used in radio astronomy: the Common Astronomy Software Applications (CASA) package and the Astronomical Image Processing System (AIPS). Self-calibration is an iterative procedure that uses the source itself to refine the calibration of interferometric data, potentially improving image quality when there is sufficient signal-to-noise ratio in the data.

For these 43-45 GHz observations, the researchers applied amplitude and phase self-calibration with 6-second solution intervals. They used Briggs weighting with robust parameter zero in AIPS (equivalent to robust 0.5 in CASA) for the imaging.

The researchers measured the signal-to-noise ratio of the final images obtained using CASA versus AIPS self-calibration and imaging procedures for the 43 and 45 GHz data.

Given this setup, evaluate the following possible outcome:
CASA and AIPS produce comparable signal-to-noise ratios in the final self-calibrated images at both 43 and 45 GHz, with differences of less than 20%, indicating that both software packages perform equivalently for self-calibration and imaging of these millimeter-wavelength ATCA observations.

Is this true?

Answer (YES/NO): NO